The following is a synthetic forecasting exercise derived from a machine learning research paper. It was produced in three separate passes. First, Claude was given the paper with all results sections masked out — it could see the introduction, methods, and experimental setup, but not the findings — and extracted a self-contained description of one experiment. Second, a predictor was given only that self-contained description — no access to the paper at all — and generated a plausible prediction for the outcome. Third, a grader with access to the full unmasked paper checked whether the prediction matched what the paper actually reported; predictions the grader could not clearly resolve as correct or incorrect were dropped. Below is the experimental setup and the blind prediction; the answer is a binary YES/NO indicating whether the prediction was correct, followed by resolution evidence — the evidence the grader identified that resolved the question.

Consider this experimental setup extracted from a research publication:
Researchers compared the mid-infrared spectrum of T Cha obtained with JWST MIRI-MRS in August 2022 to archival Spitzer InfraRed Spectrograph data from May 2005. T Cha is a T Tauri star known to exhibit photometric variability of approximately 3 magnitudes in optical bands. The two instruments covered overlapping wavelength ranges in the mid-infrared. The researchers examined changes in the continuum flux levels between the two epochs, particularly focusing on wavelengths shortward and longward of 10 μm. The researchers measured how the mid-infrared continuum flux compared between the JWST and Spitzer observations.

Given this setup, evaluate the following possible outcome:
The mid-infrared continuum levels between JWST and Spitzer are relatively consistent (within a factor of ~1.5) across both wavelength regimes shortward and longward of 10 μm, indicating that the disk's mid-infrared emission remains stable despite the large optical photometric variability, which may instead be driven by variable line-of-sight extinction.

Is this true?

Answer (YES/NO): NO